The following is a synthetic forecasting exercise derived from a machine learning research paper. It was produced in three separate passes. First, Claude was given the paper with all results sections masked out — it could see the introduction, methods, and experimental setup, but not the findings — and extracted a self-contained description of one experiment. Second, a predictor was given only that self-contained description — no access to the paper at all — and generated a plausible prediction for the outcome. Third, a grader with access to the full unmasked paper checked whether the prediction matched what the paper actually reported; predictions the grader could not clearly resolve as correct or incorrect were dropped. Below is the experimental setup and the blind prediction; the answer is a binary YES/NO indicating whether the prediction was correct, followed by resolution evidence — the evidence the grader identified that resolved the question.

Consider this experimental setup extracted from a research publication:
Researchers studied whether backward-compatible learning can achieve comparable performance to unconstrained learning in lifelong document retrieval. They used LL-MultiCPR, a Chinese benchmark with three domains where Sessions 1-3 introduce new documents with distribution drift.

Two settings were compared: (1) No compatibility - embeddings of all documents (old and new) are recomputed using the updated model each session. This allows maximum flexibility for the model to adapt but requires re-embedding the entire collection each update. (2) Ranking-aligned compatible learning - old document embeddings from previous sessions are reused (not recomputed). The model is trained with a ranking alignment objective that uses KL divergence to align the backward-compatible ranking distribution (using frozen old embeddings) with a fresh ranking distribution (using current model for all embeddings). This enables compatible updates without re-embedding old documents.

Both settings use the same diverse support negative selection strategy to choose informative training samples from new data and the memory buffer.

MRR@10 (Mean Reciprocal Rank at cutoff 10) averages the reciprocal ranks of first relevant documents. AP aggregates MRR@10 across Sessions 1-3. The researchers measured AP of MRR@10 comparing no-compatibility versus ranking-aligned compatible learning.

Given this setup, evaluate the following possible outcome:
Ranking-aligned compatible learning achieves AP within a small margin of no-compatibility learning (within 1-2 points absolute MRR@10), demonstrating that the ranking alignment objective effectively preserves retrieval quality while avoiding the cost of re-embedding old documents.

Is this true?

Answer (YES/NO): NO